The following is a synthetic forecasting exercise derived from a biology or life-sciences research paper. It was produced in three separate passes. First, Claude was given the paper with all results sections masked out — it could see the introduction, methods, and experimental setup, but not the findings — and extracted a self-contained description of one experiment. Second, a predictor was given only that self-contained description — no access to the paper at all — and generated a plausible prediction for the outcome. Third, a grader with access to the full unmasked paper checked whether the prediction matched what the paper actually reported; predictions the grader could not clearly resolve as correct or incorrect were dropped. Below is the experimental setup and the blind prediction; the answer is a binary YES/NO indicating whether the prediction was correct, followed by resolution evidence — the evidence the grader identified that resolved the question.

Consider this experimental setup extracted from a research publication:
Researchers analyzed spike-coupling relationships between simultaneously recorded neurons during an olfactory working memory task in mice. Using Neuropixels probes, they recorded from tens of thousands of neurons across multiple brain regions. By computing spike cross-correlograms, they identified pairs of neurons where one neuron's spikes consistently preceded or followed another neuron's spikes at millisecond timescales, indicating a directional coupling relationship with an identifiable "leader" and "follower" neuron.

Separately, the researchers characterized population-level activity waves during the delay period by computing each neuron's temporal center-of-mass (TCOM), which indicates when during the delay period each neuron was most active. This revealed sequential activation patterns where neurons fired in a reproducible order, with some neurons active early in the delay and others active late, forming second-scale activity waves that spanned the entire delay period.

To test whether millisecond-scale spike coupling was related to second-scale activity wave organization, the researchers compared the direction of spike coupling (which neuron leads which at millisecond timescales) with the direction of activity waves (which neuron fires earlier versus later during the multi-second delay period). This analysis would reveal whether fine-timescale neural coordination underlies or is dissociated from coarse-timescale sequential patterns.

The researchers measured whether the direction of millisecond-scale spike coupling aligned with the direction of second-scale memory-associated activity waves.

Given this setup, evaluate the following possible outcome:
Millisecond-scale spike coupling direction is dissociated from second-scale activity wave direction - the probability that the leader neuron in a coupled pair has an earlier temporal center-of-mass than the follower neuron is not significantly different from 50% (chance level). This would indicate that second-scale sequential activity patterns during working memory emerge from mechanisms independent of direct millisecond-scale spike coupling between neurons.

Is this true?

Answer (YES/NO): NO